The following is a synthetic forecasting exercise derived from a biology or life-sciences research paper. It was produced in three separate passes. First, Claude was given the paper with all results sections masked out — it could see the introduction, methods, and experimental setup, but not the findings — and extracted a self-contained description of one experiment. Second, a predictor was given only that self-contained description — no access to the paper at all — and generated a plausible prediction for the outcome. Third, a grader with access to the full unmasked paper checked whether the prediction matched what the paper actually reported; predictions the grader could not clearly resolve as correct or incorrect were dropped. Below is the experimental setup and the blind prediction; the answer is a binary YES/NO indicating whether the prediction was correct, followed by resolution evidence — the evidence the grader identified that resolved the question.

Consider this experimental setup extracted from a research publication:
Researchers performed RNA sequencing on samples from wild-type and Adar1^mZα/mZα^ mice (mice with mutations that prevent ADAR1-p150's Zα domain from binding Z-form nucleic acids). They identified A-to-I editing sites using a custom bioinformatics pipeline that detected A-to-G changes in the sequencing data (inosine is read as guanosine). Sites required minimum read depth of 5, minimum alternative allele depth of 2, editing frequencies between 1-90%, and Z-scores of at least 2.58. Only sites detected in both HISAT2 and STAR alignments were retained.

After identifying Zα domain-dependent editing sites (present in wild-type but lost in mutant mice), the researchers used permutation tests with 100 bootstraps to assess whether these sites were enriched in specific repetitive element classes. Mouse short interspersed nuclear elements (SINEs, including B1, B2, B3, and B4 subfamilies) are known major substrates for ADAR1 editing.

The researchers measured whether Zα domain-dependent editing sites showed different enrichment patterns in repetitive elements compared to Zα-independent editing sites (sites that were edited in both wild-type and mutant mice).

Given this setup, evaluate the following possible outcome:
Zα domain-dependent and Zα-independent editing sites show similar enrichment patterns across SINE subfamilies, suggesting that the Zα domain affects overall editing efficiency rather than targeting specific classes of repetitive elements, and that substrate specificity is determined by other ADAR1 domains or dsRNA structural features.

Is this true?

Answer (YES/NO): YES